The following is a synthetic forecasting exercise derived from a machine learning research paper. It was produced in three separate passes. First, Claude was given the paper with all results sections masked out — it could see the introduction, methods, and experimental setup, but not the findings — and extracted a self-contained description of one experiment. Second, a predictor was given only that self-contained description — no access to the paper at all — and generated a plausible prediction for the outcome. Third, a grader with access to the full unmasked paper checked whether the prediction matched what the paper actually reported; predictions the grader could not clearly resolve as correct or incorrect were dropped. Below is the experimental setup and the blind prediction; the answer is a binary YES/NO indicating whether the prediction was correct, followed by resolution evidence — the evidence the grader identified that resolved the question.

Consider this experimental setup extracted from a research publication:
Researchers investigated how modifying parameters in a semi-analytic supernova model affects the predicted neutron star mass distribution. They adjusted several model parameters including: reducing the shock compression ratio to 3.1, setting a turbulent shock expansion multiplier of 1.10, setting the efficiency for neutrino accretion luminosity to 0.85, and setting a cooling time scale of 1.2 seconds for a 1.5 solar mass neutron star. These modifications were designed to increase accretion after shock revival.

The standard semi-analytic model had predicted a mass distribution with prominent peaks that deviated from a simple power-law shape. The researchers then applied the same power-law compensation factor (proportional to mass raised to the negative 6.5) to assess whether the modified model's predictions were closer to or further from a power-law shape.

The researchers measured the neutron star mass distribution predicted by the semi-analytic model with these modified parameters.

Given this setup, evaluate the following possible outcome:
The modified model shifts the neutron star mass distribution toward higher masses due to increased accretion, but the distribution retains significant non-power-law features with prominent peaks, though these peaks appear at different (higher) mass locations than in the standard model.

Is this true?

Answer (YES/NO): NO